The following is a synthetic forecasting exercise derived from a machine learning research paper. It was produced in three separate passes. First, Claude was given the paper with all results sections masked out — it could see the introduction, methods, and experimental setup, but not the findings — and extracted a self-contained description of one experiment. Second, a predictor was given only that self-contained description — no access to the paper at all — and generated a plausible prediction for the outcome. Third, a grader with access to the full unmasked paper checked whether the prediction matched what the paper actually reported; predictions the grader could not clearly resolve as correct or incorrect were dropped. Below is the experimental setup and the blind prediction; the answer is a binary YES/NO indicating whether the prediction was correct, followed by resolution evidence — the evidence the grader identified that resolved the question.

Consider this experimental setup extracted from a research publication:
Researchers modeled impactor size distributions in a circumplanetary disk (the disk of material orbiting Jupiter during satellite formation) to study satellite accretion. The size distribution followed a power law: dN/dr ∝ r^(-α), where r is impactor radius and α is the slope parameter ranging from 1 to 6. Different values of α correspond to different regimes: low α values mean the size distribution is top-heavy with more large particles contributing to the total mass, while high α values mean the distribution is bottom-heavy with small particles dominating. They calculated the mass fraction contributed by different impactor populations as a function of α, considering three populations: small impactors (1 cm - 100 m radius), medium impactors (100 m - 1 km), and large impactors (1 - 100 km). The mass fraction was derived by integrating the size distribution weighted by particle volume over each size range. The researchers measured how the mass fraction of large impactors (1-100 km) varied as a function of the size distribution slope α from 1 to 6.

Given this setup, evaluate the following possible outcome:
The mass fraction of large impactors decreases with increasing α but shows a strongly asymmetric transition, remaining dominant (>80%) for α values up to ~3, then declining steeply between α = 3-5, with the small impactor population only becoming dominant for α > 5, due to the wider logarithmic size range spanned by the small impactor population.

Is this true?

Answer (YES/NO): NO